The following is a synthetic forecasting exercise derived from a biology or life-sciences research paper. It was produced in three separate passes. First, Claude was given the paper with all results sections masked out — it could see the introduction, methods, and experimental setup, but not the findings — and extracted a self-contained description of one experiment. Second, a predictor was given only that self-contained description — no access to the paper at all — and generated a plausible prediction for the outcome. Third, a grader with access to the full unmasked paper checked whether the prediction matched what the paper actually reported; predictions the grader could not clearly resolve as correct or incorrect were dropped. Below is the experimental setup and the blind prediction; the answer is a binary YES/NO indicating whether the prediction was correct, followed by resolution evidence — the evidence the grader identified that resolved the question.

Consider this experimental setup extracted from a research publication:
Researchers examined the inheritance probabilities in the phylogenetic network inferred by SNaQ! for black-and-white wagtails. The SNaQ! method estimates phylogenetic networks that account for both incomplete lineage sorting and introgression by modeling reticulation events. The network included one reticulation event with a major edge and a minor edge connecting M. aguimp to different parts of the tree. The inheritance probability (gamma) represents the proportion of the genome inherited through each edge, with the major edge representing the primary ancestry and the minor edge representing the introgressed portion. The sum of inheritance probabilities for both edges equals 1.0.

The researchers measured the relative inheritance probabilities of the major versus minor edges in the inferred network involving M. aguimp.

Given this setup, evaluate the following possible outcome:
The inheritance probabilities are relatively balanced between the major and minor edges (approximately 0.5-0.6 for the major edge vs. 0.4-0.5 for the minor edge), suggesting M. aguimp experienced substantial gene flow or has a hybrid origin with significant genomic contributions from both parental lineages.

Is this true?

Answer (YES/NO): NO